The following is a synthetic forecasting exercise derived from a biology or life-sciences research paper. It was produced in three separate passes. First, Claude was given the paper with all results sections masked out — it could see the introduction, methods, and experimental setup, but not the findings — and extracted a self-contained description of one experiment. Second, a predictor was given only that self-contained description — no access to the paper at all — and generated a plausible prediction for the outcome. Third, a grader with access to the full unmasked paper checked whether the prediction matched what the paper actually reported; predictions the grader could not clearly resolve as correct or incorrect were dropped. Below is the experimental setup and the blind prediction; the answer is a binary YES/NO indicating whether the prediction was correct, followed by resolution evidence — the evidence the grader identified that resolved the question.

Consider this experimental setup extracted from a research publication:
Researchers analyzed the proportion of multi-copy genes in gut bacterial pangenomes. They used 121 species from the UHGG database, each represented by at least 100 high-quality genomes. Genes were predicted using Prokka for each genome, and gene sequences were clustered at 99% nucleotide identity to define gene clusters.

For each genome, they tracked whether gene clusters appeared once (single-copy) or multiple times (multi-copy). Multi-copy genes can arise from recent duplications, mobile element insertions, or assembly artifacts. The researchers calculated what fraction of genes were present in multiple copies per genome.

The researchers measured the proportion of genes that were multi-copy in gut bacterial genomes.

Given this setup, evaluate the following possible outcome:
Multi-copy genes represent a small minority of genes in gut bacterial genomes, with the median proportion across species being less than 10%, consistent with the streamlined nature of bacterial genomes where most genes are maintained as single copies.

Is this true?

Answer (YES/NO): YES